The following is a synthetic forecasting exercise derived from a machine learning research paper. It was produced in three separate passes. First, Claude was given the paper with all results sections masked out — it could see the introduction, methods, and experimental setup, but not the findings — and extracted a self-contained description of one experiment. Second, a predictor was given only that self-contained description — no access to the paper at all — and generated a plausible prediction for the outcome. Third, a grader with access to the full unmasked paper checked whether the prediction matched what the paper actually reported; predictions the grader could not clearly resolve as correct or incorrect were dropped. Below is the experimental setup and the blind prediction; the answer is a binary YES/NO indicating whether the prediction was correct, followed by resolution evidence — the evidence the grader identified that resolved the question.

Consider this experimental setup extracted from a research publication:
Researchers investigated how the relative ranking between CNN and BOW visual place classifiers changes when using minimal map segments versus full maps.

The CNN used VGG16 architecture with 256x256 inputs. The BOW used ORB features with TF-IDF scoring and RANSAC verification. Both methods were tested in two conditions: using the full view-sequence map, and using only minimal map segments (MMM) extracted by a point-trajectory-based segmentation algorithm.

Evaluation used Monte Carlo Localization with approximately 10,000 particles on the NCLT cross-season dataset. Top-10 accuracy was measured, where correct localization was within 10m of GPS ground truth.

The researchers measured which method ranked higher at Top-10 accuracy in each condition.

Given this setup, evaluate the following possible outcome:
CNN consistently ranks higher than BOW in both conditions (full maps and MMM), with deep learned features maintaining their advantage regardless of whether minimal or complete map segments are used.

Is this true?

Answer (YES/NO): NO